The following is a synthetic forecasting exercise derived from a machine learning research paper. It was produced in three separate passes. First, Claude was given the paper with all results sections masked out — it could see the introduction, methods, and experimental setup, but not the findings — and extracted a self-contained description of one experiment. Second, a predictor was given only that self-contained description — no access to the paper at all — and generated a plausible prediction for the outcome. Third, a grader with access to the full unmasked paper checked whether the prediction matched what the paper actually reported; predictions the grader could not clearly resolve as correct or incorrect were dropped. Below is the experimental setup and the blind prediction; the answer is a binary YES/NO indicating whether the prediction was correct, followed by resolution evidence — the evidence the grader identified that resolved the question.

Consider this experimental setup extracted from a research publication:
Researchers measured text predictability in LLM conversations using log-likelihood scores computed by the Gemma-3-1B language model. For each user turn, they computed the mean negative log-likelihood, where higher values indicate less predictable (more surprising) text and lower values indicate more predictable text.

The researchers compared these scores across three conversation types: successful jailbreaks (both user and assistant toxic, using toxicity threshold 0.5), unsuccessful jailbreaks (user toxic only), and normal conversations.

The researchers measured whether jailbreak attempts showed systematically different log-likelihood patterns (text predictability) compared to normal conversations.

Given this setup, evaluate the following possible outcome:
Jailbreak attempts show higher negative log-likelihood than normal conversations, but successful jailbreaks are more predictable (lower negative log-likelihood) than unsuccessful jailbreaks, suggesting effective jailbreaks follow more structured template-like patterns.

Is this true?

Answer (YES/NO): NO